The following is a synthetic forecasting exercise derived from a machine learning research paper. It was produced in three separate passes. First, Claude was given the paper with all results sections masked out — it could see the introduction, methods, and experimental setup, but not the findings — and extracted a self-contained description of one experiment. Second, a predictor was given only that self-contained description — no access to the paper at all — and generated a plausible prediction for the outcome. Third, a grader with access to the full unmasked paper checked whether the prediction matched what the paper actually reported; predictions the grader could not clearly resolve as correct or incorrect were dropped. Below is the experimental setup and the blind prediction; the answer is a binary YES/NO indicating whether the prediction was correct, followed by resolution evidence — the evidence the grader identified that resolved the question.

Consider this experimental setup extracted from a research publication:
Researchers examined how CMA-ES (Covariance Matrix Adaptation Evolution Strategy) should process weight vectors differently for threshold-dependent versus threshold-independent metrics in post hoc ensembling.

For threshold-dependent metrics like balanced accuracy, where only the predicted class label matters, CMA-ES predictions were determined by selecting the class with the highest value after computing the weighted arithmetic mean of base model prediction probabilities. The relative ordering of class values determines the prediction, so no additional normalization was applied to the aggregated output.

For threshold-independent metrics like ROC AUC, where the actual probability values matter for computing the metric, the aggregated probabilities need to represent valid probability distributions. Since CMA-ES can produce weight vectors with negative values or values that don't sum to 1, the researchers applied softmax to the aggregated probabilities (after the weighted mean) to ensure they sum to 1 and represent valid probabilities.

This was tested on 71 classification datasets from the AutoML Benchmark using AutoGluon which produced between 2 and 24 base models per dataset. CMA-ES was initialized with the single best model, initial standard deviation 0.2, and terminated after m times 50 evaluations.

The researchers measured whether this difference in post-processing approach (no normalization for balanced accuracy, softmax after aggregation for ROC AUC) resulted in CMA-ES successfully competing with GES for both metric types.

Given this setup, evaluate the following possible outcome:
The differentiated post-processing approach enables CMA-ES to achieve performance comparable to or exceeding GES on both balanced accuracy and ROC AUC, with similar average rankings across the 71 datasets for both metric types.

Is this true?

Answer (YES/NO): NO